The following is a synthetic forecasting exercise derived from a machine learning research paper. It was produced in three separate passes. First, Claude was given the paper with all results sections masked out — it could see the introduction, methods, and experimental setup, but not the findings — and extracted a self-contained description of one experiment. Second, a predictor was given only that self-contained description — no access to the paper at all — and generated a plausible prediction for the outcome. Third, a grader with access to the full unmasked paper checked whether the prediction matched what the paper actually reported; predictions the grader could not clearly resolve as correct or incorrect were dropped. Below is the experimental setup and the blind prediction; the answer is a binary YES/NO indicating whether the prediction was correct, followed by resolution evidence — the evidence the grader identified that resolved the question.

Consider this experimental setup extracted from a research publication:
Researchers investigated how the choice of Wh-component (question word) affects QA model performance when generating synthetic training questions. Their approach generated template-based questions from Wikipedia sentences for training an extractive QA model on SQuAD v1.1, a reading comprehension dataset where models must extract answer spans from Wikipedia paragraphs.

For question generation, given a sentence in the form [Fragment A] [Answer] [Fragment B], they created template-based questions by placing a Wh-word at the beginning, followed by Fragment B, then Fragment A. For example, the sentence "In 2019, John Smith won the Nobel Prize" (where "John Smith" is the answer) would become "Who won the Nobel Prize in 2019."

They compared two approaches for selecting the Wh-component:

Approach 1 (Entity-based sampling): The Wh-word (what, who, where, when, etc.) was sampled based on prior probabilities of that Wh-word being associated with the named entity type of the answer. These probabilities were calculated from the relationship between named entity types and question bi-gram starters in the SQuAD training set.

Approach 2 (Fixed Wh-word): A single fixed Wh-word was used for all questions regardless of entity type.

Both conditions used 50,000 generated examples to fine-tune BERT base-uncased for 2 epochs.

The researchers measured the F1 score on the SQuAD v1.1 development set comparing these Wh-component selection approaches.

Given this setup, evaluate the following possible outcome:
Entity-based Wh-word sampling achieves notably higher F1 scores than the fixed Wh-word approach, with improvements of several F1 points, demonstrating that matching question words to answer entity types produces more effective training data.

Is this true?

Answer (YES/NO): NO